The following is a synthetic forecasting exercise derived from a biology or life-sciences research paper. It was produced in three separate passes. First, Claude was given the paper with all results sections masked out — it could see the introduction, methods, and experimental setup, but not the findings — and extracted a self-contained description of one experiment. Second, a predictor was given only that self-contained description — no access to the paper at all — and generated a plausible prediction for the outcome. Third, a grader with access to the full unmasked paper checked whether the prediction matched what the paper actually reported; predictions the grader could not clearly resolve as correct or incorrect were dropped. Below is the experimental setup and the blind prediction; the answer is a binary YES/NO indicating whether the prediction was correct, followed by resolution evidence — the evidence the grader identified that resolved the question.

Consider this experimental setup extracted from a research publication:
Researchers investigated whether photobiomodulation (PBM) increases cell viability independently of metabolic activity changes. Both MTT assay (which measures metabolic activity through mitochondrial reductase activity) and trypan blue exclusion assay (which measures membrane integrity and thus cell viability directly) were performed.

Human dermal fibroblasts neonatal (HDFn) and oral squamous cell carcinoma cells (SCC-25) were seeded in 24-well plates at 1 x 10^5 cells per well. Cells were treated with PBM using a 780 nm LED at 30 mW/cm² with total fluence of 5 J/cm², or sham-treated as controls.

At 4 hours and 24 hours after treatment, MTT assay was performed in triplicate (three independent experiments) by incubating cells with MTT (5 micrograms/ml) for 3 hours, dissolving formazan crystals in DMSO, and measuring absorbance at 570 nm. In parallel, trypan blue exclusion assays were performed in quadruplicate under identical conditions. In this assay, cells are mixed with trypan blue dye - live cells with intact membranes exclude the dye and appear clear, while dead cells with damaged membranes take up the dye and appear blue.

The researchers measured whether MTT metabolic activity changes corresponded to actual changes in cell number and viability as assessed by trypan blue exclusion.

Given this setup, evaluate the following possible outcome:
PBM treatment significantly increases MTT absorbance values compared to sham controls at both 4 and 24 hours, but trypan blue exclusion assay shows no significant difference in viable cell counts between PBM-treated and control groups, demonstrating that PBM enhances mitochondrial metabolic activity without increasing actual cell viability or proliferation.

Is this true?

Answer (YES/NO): NO